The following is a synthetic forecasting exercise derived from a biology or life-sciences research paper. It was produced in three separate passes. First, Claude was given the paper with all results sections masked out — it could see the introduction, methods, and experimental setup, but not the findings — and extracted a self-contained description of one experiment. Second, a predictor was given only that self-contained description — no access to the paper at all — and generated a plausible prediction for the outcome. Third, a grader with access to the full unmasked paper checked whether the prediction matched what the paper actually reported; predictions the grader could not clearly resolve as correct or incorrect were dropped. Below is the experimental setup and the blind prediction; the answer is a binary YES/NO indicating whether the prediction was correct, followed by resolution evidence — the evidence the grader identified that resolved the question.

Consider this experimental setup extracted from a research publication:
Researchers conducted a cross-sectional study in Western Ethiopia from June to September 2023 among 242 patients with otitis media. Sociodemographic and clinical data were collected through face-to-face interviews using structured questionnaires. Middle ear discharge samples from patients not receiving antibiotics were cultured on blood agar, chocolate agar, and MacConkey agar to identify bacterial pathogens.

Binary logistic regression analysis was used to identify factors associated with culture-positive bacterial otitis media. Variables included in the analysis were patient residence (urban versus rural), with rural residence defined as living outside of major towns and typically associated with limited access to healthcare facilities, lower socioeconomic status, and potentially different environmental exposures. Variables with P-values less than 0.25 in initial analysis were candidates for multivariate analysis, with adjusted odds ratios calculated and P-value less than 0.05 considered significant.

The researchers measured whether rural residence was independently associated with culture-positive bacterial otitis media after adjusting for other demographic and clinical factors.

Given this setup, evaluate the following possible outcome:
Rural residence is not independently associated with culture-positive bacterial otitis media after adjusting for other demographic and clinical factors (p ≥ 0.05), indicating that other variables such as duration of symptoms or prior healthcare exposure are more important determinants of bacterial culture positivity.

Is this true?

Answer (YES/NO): YES